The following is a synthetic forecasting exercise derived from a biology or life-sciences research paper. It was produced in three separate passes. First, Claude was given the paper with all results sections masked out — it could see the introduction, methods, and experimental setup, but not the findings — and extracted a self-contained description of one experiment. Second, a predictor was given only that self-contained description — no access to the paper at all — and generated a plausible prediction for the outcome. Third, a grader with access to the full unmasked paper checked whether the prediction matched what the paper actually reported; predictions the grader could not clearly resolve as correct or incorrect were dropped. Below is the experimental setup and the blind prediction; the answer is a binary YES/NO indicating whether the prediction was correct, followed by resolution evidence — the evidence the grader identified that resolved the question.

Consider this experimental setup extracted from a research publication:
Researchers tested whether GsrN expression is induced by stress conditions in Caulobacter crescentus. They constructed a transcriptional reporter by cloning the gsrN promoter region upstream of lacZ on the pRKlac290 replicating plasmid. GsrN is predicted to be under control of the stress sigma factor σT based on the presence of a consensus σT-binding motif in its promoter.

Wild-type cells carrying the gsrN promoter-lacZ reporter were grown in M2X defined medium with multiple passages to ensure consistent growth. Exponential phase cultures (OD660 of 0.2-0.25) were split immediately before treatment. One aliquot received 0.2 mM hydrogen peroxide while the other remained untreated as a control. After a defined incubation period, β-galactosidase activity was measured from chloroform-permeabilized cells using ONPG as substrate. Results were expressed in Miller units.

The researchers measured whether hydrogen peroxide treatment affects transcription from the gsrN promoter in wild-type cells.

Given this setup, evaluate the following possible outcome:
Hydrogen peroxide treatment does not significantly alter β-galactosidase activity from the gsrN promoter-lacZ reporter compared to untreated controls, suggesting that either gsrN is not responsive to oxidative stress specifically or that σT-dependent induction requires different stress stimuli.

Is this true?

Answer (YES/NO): YES